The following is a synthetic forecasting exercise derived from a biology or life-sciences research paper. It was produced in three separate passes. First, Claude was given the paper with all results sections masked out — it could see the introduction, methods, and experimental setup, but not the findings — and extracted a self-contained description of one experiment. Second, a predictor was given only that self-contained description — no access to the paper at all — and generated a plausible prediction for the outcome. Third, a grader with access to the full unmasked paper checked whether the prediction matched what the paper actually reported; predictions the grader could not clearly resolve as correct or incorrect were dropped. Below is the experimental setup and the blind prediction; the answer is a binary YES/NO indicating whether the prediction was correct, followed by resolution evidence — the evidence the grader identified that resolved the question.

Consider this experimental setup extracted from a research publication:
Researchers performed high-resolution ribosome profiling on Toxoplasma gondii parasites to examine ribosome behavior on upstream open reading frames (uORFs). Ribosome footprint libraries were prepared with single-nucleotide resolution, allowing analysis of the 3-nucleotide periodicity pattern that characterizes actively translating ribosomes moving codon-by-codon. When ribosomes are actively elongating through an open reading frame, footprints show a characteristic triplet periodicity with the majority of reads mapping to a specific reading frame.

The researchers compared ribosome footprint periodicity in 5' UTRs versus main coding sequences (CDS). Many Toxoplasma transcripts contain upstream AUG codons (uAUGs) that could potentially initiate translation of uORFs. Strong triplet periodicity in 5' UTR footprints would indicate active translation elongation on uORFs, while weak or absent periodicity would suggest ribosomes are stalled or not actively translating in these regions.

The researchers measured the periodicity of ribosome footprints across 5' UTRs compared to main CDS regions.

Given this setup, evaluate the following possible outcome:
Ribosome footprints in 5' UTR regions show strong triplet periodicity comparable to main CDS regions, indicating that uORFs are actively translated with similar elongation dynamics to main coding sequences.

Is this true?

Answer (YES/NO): NO